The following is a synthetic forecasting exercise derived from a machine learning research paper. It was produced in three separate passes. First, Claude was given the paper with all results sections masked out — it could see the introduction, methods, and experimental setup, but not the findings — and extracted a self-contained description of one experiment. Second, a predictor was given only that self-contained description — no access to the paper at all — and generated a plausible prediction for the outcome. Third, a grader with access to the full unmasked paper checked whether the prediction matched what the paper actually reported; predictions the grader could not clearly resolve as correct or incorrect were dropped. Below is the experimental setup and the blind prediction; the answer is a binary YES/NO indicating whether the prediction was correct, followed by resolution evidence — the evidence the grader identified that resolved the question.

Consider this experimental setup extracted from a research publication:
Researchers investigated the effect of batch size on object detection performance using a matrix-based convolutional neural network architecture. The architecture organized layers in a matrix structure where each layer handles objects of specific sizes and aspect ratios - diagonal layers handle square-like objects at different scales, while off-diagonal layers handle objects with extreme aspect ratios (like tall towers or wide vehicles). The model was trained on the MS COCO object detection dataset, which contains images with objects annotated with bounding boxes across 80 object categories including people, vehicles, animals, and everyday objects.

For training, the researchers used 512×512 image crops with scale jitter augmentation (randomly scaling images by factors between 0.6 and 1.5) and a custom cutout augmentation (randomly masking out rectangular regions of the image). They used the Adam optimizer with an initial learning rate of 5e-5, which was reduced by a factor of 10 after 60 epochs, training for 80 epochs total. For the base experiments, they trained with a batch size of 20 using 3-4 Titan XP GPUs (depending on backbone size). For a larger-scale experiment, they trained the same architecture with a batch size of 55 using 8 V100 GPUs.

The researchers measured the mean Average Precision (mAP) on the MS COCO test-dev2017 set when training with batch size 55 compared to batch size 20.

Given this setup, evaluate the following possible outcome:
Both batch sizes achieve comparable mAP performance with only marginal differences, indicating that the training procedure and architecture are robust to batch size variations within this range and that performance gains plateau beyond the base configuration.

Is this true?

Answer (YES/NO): NO